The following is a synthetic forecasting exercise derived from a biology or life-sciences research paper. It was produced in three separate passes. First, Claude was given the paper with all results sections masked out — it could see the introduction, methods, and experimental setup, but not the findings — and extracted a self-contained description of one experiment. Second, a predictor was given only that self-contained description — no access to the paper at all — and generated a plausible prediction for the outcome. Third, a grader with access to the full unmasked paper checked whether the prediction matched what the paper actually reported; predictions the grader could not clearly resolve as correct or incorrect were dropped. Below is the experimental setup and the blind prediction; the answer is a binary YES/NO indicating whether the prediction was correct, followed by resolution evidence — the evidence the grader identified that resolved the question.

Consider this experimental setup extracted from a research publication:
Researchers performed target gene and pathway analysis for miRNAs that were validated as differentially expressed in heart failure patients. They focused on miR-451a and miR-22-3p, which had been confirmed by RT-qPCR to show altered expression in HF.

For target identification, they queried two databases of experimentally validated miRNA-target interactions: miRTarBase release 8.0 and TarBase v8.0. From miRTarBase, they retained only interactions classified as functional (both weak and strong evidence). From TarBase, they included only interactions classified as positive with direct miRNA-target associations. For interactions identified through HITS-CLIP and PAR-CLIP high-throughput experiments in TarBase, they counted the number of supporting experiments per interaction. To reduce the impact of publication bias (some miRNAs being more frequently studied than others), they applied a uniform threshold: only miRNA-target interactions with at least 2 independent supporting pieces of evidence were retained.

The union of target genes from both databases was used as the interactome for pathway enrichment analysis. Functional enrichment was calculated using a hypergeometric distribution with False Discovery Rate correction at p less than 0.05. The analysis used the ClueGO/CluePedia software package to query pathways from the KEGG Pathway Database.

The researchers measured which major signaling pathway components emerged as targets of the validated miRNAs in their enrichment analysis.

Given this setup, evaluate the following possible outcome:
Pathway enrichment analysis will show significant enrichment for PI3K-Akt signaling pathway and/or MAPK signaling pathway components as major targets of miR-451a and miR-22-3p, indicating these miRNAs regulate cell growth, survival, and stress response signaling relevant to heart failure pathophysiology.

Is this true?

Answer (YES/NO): YES